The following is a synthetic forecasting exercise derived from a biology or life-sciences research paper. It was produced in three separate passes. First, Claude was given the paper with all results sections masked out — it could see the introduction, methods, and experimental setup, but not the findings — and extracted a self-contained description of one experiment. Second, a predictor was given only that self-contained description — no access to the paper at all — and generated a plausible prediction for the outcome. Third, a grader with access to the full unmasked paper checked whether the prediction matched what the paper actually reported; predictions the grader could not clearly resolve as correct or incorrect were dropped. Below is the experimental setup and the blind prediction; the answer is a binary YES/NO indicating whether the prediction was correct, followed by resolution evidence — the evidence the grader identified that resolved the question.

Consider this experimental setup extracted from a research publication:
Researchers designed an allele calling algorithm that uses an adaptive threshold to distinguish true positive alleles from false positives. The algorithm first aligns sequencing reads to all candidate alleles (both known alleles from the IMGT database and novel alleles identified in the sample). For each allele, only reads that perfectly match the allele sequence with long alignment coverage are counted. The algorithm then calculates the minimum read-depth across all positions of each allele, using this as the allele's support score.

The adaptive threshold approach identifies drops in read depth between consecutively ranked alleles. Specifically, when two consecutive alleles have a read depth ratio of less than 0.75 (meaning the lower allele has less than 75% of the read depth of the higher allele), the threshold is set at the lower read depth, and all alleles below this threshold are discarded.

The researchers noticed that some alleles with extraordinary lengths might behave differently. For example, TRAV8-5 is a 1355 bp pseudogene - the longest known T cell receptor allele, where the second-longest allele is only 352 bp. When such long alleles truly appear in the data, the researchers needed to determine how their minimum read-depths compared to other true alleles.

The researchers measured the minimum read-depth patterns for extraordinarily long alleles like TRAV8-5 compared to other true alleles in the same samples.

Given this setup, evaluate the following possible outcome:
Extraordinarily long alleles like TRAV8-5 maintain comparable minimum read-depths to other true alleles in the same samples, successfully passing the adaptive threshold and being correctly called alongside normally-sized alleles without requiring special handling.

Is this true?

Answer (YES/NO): NO